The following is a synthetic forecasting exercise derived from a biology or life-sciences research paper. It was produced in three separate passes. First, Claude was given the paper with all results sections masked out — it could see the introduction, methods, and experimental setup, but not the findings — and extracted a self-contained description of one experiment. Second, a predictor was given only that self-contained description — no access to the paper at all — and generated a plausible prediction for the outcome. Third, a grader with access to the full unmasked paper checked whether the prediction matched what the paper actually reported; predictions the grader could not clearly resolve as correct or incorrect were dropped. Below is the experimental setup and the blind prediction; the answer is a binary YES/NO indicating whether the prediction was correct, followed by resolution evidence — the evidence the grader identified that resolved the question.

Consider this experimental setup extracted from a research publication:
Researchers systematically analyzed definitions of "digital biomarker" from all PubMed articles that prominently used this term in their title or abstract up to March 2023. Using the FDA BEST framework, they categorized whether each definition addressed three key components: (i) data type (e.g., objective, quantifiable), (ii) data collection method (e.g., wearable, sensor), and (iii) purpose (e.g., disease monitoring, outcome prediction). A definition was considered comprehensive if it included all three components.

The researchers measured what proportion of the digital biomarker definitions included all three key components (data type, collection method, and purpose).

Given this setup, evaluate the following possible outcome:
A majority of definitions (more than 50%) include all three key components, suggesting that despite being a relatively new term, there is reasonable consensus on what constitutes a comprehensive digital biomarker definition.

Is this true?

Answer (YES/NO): NO